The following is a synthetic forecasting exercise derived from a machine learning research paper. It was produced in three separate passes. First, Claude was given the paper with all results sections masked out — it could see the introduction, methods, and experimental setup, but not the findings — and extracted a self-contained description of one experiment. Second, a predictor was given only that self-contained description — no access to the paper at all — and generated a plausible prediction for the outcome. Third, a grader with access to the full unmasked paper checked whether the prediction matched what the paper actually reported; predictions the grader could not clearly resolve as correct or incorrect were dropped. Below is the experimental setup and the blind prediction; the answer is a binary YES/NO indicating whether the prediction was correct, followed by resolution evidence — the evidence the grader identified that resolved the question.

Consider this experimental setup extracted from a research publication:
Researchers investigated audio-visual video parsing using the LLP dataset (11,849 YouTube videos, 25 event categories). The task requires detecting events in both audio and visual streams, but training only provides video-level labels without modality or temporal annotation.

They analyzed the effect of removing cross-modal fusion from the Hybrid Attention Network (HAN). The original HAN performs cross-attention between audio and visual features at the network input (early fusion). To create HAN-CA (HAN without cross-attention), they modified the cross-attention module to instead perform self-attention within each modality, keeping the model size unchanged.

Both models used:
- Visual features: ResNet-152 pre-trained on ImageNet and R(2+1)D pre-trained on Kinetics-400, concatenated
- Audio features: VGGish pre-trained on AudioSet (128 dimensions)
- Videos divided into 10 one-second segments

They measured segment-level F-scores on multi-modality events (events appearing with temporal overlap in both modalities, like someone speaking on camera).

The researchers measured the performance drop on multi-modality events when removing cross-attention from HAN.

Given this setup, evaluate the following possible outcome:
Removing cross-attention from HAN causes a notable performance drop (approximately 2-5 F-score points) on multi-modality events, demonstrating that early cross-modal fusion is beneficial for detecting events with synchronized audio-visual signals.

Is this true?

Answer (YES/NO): NO